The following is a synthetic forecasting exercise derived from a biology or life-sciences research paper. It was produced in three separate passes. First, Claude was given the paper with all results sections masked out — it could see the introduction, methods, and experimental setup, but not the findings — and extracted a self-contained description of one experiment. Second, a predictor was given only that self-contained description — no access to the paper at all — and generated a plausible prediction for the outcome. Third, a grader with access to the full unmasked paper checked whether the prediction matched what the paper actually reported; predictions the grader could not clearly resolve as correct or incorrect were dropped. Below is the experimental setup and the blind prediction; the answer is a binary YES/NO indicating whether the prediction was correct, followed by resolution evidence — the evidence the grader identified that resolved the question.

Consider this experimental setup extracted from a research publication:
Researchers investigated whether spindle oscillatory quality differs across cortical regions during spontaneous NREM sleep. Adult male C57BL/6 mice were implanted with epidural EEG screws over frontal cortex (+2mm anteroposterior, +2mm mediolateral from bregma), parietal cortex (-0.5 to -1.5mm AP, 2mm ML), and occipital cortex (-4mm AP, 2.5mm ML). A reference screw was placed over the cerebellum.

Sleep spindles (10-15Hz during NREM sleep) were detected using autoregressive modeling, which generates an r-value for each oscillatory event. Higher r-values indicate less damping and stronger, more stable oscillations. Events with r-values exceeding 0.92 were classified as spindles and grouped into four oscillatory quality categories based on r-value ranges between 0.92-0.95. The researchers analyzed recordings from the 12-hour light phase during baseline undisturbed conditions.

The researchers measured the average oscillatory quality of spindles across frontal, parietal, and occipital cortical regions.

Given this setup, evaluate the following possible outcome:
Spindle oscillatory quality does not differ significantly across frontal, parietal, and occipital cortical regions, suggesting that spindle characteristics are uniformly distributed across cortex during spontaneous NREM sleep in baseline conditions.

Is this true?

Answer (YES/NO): NO